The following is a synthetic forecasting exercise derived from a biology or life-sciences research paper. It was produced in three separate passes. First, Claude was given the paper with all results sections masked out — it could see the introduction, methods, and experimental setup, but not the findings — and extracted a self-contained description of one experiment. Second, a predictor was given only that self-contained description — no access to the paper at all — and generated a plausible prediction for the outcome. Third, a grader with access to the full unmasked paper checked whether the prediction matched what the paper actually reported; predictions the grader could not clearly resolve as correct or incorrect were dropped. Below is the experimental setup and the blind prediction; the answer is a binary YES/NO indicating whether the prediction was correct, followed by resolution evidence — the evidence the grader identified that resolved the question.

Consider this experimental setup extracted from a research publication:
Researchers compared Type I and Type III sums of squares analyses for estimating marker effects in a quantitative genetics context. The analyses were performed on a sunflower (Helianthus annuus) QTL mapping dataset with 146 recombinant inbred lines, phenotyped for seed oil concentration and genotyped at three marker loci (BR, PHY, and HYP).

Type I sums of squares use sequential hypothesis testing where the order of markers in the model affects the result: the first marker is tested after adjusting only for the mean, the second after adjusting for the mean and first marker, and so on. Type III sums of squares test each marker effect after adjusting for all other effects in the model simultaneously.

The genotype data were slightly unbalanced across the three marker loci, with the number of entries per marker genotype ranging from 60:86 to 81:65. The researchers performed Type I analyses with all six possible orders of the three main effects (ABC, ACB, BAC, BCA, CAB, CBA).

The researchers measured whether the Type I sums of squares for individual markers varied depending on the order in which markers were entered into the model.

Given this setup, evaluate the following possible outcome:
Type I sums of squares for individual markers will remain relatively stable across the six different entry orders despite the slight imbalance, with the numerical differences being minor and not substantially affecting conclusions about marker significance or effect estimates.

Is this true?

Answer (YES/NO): YES